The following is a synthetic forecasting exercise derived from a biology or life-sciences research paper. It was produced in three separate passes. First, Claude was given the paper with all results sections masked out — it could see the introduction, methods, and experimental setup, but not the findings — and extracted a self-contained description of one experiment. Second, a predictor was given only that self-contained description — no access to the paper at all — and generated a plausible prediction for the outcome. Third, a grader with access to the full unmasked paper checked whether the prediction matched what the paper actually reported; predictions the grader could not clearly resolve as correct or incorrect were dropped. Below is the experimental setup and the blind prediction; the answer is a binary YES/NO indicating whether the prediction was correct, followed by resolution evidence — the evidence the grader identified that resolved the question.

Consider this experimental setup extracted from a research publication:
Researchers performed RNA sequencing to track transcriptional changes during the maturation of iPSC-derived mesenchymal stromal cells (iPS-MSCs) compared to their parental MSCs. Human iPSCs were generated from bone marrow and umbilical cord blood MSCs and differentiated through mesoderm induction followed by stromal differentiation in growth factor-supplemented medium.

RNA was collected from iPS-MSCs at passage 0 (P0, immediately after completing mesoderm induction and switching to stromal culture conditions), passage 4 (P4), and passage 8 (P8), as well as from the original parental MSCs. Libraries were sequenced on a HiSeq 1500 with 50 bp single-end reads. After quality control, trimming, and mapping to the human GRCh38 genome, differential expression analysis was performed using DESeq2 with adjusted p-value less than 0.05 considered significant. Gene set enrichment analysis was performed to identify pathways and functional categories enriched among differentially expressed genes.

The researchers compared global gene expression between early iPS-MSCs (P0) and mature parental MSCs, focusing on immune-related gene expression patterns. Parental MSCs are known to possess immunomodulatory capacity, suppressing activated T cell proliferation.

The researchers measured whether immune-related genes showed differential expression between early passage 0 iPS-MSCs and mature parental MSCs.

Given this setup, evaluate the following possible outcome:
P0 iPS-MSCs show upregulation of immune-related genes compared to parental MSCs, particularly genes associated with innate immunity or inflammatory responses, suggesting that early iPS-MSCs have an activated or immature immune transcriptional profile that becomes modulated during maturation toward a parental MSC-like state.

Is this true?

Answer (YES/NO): NO